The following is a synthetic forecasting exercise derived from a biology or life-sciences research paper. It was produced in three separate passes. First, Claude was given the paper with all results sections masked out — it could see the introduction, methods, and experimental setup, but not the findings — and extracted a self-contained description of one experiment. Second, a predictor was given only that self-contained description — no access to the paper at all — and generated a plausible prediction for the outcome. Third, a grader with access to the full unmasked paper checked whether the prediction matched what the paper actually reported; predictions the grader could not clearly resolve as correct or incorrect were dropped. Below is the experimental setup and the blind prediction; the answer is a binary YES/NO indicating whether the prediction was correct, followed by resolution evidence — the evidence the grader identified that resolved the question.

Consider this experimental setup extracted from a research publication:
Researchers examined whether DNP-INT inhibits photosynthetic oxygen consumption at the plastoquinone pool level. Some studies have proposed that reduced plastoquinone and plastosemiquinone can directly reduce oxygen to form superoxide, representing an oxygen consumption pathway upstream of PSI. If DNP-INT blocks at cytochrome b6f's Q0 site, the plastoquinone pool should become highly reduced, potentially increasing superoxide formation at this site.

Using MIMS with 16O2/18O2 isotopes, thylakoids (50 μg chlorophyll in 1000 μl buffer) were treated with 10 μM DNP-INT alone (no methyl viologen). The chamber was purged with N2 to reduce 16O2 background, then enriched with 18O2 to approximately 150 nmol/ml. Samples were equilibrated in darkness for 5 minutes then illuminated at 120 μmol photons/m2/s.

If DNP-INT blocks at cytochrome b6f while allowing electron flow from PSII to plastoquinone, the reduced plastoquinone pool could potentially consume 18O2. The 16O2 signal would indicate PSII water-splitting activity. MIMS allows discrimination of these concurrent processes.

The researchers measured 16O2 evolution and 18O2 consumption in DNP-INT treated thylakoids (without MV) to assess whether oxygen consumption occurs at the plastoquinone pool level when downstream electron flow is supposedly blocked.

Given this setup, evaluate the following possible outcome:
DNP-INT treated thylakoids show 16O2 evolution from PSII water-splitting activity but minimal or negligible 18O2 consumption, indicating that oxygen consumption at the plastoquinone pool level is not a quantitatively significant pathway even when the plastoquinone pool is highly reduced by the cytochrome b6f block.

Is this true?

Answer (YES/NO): NO